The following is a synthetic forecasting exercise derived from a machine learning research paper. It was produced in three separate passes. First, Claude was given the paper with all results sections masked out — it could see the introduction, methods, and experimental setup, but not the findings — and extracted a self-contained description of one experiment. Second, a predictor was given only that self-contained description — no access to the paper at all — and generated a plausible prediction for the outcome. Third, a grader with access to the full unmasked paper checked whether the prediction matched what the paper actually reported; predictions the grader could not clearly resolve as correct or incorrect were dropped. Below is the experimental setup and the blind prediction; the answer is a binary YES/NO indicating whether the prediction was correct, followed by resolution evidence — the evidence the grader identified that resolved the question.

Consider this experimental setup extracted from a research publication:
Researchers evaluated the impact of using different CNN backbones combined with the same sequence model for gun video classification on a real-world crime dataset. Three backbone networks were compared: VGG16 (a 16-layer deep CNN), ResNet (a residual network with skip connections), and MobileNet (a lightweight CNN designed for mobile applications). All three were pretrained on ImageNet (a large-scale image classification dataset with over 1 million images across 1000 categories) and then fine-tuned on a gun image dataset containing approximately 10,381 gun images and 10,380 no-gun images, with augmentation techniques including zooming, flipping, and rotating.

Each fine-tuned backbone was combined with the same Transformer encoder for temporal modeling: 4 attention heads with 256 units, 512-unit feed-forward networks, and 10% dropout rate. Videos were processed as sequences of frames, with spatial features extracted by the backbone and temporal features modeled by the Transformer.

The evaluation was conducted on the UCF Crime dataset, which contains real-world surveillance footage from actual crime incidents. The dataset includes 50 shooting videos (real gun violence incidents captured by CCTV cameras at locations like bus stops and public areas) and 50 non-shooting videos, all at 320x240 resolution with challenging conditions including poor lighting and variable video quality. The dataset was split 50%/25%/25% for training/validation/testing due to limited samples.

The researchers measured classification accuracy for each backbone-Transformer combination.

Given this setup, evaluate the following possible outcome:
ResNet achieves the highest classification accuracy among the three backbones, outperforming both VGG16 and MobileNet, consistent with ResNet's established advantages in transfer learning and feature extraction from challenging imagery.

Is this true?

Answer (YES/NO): NO